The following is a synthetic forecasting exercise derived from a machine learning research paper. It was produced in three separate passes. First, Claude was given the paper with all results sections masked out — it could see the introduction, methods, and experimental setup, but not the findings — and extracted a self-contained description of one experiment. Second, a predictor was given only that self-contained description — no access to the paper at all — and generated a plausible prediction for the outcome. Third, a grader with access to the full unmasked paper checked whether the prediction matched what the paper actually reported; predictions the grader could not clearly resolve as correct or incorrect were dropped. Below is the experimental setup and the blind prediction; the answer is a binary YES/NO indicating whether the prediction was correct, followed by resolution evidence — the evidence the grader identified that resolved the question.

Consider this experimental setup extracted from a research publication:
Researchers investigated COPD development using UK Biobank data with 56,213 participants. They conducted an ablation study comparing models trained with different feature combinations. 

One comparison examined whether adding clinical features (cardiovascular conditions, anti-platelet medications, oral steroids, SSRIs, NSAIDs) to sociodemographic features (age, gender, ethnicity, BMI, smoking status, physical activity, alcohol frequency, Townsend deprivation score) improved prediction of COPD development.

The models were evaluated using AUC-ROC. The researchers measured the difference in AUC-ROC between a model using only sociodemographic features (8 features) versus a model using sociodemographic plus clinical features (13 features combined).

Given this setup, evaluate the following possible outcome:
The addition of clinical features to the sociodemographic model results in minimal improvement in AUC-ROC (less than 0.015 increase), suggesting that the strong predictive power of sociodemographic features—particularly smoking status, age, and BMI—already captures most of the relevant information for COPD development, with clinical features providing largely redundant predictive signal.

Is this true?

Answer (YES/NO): NO